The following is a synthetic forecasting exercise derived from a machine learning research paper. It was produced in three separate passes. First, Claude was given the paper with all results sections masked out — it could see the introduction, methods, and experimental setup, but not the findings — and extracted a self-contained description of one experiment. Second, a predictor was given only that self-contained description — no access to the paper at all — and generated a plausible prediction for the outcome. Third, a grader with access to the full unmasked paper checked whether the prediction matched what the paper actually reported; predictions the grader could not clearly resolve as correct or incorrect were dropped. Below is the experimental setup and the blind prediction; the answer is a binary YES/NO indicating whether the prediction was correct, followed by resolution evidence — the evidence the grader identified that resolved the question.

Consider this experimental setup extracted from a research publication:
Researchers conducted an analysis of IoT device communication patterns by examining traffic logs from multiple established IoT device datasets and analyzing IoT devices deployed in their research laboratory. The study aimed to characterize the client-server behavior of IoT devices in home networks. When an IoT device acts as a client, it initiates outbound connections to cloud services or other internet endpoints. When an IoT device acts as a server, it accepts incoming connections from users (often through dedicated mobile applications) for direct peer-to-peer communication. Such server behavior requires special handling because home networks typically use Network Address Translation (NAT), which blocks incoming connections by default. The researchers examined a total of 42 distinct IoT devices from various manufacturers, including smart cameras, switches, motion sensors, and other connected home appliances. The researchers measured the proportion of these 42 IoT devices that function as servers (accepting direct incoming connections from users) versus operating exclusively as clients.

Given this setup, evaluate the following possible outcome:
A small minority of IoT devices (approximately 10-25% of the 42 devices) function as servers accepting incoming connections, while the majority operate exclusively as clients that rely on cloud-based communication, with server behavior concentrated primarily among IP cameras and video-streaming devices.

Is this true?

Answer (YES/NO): NO